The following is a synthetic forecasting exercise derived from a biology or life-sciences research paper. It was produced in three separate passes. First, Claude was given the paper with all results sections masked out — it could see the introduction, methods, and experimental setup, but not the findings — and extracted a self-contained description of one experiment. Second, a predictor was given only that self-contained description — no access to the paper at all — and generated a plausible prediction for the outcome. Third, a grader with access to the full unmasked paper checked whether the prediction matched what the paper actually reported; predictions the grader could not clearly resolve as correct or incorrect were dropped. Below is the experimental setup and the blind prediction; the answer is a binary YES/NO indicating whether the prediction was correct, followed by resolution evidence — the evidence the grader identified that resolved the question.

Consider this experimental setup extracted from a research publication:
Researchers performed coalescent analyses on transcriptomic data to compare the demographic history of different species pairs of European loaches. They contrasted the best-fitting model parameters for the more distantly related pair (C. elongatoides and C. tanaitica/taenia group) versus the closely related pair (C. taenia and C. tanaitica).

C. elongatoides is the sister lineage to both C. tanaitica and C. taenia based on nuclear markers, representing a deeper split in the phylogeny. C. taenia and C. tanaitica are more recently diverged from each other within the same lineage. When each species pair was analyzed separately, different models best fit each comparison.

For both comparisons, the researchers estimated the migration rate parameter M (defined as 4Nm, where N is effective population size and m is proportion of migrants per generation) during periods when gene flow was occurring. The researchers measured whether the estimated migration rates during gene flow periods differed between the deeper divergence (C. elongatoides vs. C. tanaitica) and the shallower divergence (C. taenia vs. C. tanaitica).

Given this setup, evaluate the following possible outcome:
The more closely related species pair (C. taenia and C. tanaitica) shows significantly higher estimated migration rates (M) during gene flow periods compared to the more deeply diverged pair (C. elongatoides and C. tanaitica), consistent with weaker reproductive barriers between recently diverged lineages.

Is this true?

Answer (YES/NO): YES